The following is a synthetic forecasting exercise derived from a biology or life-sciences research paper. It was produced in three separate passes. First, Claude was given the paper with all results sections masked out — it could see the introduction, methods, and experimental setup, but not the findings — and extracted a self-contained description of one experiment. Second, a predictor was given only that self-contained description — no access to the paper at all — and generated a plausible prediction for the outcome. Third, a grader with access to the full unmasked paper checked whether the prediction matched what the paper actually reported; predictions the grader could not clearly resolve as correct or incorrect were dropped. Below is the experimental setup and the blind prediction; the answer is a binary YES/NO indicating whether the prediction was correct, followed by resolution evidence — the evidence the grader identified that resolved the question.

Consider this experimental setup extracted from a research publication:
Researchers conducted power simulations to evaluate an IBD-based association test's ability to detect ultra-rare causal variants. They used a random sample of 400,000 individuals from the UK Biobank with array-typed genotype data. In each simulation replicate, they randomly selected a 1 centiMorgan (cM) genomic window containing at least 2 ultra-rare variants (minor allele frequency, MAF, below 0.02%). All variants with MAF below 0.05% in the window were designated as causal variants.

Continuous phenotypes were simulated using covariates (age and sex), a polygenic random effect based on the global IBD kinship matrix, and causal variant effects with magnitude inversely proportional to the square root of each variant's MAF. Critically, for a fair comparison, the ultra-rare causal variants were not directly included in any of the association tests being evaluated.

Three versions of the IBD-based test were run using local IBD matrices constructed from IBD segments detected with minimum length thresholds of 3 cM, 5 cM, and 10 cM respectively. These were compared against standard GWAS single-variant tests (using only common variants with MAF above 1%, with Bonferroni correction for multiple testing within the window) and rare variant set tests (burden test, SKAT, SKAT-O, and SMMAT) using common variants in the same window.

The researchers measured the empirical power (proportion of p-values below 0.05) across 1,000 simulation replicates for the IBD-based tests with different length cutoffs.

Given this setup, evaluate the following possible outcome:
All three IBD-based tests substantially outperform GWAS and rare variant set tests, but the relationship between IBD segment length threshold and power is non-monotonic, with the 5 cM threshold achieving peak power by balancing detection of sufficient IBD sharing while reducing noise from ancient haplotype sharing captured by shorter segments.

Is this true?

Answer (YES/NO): NO